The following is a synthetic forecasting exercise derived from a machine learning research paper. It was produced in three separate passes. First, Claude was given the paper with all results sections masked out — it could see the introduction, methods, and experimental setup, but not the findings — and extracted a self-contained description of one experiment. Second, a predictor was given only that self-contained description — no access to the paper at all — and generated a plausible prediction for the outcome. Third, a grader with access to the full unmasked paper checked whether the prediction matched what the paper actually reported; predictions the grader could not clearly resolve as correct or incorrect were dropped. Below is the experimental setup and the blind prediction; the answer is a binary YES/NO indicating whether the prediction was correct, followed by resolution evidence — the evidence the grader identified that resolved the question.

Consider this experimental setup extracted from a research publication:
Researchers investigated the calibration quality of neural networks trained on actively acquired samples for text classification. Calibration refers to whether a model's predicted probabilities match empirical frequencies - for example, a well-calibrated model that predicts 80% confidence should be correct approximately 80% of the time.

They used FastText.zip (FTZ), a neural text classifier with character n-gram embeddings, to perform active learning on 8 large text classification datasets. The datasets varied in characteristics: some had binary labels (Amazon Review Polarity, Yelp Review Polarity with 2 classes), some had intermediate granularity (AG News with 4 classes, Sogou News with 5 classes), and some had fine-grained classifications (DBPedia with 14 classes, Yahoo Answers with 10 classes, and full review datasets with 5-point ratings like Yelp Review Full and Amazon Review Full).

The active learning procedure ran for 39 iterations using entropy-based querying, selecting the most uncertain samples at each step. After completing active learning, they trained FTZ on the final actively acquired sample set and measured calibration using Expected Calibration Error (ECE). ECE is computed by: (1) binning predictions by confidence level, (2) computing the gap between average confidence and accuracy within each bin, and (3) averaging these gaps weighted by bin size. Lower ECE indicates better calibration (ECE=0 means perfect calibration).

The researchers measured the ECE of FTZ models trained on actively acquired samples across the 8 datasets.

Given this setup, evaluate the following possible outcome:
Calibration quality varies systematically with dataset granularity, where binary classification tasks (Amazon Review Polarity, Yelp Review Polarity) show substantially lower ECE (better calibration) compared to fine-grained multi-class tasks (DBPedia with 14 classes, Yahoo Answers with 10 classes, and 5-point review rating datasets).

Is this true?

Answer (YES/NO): NO